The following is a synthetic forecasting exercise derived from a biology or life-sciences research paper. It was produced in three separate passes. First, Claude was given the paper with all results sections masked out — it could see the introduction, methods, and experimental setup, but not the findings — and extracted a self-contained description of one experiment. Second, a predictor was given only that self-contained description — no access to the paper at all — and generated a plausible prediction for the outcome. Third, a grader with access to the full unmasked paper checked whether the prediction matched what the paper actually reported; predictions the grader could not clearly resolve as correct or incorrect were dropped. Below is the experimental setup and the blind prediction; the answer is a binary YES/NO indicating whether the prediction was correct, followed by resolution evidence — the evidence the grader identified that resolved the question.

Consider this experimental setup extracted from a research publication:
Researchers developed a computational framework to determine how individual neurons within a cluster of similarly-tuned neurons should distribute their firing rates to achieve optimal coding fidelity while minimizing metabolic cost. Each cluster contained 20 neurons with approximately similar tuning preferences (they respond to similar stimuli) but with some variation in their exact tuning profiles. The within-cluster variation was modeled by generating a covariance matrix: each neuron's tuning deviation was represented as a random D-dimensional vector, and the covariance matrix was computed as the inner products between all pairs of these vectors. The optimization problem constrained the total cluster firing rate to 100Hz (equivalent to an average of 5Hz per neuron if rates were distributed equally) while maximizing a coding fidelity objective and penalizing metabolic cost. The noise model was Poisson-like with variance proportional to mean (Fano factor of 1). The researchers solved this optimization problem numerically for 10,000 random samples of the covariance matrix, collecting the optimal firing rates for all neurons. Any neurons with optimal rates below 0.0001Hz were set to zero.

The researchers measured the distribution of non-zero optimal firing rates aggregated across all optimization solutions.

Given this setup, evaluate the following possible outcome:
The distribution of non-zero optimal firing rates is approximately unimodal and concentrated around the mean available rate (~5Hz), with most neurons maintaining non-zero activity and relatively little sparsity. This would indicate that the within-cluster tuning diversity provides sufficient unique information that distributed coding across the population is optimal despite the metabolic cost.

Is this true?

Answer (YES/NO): NO